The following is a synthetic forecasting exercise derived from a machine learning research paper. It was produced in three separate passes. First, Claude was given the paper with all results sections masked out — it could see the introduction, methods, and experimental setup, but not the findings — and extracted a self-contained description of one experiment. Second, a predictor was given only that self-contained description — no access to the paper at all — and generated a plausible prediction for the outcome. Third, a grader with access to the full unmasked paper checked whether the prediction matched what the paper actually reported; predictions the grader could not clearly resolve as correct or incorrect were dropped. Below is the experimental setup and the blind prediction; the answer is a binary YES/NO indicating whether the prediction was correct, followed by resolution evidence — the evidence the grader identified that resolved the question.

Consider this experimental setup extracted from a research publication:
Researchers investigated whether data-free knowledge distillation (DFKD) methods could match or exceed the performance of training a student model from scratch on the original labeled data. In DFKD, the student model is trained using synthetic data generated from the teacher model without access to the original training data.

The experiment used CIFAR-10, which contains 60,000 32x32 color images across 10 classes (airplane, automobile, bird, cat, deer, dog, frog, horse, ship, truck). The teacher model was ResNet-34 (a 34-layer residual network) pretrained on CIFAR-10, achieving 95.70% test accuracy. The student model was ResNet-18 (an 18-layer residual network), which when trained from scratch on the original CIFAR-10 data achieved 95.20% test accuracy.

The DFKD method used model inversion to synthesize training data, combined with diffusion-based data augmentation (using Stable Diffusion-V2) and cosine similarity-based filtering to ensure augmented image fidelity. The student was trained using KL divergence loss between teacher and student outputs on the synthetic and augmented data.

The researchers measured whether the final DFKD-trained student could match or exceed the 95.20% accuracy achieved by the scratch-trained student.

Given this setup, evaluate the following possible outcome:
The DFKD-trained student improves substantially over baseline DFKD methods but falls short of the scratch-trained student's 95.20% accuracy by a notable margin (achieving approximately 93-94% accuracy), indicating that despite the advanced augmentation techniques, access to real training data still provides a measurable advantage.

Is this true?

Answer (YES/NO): NO